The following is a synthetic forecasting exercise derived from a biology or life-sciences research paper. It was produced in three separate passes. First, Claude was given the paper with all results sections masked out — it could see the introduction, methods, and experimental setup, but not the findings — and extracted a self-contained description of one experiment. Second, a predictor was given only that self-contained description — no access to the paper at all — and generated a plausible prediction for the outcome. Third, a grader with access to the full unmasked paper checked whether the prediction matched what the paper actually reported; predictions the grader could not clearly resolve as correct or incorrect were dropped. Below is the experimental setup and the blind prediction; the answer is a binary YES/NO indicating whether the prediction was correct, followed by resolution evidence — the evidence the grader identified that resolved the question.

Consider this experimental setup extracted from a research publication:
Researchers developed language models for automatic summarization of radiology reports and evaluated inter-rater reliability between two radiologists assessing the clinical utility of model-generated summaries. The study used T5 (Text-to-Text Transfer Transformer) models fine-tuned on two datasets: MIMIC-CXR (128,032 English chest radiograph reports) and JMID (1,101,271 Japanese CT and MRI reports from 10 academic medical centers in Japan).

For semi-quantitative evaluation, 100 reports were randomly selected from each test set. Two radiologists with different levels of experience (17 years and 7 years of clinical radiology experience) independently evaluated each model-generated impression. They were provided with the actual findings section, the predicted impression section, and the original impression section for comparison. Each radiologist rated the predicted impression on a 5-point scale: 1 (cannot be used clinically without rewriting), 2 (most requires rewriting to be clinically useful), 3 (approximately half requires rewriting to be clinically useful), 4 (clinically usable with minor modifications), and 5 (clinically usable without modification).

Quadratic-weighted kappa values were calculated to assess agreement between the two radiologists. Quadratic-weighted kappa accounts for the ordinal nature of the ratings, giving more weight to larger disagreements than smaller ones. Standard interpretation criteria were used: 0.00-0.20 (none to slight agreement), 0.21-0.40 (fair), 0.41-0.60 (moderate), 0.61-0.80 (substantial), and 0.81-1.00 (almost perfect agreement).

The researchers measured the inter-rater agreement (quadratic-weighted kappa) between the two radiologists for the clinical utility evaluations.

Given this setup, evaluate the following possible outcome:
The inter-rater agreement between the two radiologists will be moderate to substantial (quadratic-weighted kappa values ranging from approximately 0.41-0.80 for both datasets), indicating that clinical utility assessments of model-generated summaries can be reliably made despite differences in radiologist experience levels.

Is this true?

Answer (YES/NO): YES